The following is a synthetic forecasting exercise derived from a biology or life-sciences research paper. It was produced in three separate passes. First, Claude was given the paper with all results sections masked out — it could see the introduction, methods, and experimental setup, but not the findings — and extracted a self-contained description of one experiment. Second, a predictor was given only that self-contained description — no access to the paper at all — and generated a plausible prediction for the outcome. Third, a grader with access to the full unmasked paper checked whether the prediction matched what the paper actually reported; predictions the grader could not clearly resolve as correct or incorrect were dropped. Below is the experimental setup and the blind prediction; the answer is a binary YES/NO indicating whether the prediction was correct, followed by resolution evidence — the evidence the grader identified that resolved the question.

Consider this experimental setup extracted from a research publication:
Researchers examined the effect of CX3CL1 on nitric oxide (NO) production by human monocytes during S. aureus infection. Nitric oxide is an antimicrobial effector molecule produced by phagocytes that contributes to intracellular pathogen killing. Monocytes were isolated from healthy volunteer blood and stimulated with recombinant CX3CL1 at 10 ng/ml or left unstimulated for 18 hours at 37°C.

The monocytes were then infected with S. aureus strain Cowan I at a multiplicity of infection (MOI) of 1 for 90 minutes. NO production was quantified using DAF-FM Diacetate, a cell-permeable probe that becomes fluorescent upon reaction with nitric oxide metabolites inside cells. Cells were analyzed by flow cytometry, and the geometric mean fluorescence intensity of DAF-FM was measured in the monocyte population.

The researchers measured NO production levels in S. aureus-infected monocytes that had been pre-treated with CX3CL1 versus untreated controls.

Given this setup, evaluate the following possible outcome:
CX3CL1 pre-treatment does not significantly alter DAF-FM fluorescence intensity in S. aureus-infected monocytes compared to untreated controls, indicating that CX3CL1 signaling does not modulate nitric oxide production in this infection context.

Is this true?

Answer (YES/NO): NO